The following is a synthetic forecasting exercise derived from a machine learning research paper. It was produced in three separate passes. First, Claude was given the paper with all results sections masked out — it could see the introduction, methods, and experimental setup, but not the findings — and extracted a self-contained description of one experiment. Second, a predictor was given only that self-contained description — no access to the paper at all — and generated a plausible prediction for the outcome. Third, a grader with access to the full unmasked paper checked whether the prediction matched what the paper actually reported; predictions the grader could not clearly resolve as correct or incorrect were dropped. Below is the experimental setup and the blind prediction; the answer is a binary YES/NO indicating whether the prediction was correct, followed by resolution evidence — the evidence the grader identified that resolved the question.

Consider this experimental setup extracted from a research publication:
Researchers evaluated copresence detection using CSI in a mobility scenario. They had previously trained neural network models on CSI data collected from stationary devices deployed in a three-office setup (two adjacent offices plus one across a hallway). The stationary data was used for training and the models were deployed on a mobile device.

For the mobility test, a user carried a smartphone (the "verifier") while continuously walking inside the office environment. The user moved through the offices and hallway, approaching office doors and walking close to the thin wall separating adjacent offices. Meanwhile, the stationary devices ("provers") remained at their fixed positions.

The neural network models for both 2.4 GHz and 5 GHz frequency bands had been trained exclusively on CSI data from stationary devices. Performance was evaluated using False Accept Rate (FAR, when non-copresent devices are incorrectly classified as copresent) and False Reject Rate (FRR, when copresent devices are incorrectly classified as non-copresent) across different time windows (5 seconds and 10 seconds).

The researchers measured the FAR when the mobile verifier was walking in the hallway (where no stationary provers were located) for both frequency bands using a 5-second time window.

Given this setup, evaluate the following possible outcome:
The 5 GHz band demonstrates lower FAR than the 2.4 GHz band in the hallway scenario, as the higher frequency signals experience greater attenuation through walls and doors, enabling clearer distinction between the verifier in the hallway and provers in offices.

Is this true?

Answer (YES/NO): YES